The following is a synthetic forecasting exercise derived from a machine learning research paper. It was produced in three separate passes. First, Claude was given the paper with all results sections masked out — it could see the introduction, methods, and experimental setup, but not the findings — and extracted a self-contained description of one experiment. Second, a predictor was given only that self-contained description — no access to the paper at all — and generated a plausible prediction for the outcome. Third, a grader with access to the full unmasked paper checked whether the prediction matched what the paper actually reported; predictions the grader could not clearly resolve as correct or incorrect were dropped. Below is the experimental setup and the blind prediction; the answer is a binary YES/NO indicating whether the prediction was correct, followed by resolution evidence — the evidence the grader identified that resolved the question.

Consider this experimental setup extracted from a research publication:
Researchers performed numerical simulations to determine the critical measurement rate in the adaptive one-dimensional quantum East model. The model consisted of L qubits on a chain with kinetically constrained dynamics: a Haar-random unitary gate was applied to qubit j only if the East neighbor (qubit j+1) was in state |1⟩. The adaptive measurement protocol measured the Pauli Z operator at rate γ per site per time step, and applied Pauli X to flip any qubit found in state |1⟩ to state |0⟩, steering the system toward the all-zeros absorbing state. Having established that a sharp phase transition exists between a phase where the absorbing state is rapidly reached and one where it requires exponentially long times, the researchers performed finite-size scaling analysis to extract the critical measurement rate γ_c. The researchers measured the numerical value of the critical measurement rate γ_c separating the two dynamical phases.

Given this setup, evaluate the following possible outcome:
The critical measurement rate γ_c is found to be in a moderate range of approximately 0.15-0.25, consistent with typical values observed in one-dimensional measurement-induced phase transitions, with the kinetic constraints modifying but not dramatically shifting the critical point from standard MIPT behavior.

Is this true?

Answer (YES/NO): NO